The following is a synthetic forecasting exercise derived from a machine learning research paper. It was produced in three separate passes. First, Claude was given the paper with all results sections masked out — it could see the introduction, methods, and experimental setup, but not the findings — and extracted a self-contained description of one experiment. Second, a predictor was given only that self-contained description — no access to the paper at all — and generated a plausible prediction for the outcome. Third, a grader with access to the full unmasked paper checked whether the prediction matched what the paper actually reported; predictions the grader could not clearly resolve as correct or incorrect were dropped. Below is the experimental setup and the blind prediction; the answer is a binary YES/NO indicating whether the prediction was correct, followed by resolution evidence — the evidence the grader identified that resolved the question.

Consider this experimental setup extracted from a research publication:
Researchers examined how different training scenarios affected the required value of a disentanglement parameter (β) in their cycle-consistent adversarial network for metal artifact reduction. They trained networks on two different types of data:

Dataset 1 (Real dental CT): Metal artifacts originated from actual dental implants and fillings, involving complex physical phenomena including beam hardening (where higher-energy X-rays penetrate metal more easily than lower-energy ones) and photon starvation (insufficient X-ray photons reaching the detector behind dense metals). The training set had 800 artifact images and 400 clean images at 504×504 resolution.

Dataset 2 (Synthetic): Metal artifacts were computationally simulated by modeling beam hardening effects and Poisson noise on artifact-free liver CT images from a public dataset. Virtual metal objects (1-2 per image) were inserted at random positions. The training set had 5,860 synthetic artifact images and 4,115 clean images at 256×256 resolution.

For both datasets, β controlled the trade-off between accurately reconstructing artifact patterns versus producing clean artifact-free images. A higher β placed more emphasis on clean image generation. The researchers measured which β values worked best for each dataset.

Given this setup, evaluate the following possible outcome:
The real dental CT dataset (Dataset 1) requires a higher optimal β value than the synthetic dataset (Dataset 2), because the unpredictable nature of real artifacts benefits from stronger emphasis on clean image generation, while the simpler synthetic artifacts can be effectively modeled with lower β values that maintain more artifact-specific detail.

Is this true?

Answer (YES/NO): YES